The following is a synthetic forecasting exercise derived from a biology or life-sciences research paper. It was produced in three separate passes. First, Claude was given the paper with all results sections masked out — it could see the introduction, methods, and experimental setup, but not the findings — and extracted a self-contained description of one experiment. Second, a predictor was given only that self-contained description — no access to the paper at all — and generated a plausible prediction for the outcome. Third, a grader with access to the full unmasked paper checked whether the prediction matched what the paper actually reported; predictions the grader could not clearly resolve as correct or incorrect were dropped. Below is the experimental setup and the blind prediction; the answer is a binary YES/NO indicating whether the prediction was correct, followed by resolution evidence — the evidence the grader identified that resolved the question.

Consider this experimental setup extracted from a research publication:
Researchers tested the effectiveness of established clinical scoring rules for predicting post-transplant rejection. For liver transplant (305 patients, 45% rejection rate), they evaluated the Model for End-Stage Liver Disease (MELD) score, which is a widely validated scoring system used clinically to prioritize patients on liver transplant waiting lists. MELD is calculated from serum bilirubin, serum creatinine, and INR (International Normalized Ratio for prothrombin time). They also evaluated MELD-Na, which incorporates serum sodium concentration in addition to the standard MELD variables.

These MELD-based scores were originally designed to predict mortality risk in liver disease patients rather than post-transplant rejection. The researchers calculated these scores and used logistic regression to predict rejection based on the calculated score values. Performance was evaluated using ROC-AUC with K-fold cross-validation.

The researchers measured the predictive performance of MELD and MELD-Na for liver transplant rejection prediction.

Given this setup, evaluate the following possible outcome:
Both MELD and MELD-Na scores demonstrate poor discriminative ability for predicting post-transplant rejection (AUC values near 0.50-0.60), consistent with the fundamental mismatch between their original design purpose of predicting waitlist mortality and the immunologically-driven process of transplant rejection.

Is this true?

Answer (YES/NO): NO